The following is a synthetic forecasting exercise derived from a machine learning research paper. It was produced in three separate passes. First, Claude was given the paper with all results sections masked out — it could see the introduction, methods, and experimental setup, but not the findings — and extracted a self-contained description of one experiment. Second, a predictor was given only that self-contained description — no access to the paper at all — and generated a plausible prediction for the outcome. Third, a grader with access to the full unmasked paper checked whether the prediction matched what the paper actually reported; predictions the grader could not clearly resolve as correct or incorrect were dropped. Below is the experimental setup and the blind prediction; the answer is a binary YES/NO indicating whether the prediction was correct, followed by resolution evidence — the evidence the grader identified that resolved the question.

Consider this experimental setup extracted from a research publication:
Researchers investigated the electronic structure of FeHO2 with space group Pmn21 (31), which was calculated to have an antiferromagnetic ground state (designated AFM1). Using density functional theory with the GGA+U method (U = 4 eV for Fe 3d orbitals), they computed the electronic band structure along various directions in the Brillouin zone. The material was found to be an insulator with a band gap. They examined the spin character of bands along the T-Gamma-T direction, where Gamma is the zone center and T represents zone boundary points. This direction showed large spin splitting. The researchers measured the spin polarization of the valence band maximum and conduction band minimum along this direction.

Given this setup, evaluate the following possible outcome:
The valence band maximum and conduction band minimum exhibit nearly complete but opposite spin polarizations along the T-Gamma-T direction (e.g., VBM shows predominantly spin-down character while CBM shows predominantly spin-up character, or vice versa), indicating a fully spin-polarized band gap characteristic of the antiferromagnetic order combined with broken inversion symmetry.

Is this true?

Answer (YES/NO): YES